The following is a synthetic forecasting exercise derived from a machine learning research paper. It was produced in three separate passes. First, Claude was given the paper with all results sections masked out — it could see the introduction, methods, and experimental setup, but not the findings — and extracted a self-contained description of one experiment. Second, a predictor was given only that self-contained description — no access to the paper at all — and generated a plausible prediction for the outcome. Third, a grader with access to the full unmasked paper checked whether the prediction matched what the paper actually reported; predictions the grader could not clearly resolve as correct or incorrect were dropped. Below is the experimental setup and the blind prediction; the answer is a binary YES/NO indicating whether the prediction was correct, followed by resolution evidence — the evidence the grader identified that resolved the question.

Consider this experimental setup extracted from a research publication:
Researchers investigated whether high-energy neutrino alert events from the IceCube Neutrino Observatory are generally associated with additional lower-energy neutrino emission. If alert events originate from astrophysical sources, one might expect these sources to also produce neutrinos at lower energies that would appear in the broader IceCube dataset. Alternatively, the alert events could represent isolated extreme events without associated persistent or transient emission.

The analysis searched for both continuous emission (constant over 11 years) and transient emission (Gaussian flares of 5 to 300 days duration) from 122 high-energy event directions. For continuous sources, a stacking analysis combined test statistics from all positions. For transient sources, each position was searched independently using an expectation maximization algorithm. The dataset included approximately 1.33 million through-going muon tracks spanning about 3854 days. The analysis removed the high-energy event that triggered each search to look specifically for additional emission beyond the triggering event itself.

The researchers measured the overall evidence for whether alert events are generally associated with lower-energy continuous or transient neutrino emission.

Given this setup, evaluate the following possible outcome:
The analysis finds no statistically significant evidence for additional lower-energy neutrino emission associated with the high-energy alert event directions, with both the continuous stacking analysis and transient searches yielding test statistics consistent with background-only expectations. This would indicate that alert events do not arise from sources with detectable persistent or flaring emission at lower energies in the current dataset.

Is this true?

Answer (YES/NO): YES